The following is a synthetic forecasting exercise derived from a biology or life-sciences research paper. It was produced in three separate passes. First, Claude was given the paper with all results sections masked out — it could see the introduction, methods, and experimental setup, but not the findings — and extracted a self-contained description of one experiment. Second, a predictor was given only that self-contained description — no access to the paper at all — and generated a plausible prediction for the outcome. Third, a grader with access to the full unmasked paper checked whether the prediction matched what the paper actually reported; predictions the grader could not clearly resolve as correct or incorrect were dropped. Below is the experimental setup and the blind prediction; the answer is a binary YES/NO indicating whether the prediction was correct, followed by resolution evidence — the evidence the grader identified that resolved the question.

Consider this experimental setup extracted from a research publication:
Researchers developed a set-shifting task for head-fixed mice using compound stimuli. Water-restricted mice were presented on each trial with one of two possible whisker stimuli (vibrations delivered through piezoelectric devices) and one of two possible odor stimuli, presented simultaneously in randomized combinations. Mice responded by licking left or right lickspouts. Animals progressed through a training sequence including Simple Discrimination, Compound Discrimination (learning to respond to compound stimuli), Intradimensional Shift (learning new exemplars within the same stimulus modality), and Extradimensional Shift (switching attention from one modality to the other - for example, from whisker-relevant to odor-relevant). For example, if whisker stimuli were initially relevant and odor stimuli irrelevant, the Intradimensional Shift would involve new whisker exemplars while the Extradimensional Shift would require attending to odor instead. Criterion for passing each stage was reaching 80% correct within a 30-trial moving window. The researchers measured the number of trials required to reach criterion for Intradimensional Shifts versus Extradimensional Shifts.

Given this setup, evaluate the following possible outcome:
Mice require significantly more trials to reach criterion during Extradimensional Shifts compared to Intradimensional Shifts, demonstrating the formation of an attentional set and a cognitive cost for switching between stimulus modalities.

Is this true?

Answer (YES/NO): YES